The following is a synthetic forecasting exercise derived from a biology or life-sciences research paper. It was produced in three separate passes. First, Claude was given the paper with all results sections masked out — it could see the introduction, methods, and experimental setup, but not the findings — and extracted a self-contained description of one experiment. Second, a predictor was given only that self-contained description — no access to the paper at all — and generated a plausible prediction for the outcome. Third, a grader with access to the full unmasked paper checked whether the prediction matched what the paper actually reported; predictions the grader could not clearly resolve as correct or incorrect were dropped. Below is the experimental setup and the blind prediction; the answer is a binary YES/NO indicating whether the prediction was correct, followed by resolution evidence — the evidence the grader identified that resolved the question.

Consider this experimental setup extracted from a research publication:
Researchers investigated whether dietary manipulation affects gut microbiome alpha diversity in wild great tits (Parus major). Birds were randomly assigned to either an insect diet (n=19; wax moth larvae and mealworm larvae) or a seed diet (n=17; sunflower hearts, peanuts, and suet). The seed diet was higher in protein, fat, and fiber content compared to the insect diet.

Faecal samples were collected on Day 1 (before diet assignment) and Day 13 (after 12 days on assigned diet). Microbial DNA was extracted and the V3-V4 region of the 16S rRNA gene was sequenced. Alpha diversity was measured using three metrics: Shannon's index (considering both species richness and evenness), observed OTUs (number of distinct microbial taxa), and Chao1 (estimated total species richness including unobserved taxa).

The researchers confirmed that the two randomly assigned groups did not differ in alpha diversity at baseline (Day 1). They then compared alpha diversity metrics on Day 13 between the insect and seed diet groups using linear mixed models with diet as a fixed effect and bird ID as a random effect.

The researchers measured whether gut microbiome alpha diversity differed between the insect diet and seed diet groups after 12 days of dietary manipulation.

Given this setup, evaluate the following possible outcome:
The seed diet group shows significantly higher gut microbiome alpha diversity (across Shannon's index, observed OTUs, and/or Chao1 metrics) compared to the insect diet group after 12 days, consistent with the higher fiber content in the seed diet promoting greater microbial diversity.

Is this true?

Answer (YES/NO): YES